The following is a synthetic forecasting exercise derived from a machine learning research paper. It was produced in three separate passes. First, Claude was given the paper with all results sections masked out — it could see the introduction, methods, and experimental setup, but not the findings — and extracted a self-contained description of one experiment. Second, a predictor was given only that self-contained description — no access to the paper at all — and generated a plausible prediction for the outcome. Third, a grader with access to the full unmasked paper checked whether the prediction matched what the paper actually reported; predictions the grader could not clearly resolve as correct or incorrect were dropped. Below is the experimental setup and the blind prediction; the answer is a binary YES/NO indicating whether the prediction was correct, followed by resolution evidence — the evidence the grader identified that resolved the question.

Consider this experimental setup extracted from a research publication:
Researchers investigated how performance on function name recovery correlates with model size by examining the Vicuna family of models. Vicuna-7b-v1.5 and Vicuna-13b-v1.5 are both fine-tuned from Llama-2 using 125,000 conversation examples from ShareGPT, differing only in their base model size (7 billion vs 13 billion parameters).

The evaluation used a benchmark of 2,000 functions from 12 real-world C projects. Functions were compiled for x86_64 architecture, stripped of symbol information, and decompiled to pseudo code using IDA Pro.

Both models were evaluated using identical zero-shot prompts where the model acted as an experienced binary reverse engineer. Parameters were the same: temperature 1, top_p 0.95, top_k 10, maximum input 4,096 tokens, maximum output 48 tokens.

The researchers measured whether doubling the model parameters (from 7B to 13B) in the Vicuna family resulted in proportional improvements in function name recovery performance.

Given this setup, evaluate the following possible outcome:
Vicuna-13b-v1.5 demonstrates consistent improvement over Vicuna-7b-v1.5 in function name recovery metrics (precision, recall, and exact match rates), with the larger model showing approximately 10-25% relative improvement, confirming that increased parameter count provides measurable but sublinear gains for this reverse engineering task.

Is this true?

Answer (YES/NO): NO